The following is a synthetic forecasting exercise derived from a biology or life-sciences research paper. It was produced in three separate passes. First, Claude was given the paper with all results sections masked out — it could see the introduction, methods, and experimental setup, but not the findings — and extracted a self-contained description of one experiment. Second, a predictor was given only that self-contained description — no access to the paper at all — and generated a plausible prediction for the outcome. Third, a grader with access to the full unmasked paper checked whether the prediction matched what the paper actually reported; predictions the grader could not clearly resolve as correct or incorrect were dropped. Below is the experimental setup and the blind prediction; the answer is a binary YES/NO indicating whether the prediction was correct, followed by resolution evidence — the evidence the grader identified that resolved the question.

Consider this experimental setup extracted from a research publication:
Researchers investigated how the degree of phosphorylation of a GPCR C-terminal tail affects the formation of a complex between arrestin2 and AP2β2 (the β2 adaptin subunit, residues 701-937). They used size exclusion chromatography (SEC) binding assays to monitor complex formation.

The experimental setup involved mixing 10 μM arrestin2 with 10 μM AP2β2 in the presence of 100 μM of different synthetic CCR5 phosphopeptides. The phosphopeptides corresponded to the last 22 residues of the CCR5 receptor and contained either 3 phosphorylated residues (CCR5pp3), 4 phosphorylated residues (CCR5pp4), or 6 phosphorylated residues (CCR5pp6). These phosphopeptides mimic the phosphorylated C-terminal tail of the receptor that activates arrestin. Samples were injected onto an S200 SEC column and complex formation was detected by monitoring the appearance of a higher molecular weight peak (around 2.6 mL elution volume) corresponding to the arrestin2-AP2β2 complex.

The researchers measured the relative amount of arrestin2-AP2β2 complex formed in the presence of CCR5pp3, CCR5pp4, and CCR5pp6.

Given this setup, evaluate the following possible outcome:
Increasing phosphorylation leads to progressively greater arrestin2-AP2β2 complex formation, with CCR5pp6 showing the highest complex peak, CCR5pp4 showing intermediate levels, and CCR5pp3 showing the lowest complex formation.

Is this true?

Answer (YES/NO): NO